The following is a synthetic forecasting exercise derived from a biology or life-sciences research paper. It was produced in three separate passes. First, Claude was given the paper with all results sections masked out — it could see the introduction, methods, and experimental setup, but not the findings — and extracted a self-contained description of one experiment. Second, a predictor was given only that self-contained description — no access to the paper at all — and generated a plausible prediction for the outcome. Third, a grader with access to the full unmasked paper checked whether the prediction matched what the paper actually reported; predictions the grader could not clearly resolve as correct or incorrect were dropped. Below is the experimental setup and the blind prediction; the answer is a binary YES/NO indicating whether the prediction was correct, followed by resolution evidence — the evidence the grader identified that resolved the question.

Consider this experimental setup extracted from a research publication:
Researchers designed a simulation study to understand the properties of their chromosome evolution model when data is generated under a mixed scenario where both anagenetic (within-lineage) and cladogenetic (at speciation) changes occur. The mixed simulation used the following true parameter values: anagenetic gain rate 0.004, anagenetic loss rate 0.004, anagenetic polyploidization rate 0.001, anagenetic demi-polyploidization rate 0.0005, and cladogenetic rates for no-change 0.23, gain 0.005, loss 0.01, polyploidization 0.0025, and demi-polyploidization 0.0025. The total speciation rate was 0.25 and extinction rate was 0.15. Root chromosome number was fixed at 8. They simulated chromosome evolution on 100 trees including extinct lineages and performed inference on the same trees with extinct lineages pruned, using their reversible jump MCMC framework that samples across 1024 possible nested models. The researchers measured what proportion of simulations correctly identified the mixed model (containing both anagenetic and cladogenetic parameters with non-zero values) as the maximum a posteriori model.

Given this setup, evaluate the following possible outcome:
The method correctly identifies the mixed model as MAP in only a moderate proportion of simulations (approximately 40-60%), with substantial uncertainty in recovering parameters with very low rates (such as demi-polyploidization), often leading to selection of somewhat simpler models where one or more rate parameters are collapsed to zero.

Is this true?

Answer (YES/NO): NO